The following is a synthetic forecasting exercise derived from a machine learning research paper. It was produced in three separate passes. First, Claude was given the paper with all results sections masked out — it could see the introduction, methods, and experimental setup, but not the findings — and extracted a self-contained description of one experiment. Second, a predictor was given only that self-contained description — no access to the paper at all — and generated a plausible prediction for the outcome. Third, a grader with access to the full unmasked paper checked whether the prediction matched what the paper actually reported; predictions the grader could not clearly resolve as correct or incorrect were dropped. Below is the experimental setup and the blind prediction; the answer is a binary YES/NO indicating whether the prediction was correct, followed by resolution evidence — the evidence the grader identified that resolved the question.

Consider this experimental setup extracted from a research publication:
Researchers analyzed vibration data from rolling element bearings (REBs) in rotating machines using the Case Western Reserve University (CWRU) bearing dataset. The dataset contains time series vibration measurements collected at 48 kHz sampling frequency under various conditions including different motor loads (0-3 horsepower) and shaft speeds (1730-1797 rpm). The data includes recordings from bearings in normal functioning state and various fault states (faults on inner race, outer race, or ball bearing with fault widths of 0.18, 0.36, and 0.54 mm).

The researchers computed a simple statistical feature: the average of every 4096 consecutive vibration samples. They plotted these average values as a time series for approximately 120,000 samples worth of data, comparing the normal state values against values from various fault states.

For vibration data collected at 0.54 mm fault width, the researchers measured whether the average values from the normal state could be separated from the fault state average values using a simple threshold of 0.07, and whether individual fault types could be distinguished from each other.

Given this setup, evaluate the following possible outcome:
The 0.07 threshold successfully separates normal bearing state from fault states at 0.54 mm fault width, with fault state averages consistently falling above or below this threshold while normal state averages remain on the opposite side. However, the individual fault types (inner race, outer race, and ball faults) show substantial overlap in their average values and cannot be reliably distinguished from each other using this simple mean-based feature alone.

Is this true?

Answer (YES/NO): YES